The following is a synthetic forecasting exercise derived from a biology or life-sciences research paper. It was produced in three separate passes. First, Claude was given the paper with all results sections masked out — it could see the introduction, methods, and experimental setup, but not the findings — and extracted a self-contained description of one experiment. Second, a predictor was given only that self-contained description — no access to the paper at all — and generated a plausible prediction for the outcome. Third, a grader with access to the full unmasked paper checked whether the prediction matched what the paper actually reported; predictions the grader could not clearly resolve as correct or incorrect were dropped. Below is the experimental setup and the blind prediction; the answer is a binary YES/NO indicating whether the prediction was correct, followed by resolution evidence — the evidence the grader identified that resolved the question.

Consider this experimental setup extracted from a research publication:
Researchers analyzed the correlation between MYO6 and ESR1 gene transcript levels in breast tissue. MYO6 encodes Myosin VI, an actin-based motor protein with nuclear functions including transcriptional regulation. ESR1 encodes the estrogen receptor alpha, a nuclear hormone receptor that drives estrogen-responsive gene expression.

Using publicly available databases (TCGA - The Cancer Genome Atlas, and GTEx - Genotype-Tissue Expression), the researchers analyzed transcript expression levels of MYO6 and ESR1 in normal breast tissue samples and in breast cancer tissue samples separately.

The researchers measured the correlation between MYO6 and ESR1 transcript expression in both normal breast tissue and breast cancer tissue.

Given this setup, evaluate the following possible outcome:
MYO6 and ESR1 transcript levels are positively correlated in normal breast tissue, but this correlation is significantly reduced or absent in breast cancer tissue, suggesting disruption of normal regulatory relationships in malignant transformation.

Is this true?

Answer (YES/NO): NO